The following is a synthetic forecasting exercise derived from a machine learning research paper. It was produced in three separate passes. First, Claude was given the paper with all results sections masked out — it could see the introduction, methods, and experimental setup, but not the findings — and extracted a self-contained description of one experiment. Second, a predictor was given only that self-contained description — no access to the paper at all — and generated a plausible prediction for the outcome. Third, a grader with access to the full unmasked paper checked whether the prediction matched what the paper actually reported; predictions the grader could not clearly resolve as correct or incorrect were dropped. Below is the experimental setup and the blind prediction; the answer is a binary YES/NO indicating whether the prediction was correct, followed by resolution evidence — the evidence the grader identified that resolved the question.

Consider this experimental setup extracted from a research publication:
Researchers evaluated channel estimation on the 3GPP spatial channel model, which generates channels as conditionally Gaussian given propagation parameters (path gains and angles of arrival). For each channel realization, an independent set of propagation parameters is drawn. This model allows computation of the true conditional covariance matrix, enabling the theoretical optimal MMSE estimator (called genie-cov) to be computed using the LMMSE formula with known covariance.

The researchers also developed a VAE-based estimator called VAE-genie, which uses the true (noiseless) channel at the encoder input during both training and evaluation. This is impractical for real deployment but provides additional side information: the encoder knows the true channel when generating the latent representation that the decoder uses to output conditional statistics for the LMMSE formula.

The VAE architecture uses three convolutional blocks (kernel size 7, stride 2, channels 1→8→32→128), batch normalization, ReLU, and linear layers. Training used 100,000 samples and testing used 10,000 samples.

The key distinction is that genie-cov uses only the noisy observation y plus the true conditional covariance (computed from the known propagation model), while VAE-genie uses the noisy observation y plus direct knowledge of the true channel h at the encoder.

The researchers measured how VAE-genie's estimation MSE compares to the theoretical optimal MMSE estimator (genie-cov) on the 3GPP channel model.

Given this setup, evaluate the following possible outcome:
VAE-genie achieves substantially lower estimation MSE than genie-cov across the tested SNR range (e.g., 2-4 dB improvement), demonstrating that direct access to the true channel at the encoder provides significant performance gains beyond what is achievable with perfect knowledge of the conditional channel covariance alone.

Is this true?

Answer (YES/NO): NO